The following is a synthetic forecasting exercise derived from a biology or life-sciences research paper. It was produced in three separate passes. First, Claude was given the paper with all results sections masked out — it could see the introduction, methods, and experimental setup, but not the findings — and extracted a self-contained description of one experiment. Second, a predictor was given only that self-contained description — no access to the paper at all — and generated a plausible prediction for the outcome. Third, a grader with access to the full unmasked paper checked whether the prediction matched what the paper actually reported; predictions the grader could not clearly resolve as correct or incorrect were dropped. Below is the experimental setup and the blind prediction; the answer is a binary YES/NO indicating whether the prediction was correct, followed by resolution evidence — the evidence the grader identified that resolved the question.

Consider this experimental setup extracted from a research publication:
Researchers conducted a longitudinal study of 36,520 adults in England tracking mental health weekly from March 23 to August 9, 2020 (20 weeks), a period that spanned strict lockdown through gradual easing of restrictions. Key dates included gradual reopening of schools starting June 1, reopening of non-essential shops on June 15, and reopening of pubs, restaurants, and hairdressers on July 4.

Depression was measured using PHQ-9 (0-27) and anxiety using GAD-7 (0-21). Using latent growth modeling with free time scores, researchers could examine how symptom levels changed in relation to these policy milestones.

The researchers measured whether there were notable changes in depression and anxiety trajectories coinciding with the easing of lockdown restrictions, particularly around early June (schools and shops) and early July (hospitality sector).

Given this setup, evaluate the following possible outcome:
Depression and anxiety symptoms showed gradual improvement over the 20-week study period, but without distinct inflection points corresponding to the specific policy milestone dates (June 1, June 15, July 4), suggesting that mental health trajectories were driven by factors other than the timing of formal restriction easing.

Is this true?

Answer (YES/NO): NO